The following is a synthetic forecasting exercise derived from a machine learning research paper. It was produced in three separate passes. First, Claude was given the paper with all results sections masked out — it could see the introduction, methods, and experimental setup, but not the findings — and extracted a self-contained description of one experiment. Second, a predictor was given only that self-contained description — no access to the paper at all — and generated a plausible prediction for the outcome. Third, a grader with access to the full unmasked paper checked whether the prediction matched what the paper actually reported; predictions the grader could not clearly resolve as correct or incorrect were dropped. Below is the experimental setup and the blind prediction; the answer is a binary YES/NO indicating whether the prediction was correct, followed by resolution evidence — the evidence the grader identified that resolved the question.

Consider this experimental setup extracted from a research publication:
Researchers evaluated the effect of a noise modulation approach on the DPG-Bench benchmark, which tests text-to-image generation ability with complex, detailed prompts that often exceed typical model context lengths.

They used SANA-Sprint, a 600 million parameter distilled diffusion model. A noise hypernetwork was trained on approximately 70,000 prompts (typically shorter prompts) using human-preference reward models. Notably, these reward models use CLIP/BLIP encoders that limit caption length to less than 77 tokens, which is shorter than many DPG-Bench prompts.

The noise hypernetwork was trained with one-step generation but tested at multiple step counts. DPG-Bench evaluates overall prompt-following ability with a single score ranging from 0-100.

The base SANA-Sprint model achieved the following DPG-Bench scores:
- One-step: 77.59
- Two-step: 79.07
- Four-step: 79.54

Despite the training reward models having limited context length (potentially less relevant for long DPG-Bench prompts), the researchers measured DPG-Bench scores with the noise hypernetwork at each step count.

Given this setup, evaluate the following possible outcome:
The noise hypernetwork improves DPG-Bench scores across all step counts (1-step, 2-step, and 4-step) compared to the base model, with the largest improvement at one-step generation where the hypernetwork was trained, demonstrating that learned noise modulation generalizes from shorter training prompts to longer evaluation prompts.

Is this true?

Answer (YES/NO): YES